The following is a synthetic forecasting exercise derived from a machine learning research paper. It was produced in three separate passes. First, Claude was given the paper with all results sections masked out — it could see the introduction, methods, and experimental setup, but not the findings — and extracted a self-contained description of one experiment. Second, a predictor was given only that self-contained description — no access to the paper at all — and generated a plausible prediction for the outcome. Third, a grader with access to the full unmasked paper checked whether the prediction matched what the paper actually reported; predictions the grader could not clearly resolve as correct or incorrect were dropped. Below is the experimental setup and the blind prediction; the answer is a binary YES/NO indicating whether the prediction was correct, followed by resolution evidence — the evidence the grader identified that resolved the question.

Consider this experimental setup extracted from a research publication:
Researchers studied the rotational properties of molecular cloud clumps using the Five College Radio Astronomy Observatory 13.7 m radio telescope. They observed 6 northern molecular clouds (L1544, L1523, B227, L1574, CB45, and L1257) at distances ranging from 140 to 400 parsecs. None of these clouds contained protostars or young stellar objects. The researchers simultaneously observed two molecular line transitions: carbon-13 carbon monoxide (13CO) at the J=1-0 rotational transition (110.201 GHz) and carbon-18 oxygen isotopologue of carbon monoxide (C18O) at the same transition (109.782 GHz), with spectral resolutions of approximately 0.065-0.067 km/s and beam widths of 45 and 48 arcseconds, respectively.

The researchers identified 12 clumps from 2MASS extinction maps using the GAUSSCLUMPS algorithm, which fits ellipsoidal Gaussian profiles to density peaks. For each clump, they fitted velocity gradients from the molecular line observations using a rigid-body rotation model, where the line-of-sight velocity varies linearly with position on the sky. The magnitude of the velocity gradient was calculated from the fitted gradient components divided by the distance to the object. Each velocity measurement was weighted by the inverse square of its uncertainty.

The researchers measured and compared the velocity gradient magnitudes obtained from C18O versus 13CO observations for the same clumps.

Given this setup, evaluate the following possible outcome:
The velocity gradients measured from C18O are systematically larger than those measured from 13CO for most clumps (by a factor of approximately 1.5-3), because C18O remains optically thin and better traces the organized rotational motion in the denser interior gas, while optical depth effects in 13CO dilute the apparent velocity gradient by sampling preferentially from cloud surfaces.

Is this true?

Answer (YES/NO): NO